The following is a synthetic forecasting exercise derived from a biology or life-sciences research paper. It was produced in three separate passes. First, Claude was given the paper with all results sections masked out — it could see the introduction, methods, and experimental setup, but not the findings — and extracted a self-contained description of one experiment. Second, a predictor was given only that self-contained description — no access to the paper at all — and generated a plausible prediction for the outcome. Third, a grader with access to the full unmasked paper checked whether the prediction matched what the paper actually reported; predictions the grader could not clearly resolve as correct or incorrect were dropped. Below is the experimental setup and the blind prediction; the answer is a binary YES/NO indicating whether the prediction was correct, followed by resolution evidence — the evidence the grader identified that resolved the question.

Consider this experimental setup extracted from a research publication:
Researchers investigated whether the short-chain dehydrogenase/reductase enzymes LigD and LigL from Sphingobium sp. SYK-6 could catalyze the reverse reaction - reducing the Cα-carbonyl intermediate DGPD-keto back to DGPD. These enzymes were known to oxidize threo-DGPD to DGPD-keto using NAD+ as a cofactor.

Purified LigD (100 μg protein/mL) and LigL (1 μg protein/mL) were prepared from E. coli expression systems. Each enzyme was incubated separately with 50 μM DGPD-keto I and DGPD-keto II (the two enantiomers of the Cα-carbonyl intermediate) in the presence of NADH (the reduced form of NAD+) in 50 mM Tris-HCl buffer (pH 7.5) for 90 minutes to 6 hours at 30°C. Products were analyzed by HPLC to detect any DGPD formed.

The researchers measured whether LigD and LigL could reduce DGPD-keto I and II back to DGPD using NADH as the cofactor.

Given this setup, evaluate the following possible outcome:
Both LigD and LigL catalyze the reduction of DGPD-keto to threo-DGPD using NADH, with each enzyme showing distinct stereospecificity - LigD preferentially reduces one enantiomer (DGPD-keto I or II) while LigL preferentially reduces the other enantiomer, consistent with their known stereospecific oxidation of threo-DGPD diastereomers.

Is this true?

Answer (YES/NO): NO